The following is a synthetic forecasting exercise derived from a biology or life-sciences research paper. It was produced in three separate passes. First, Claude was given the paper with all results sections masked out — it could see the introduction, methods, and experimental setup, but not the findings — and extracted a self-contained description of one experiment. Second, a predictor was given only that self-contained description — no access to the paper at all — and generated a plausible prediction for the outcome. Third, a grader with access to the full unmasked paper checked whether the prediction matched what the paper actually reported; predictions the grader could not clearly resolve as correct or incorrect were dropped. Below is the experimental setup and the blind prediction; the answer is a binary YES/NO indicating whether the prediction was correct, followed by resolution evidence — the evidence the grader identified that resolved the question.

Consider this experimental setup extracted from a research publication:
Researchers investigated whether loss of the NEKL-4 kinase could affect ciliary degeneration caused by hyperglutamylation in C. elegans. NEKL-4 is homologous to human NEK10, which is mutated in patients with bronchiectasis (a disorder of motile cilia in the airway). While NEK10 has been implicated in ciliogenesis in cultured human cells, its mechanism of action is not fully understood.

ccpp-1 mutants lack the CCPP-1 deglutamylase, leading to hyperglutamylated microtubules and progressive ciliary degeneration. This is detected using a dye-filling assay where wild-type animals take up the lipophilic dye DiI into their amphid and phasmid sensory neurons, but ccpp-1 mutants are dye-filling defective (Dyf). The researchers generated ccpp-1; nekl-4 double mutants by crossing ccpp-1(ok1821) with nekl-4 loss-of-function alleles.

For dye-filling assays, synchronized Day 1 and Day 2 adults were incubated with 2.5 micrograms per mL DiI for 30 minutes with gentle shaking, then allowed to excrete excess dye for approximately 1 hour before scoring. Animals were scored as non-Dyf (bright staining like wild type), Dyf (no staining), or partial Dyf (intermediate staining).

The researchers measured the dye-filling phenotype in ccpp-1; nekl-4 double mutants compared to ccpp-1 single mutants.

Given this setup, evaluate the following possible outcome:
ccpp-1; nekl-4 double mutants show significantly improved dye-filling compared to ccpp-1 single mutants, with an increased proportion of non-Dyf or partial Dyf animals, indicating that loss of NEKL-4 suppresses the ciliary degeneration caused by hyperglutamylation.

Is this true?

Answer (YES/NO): YES